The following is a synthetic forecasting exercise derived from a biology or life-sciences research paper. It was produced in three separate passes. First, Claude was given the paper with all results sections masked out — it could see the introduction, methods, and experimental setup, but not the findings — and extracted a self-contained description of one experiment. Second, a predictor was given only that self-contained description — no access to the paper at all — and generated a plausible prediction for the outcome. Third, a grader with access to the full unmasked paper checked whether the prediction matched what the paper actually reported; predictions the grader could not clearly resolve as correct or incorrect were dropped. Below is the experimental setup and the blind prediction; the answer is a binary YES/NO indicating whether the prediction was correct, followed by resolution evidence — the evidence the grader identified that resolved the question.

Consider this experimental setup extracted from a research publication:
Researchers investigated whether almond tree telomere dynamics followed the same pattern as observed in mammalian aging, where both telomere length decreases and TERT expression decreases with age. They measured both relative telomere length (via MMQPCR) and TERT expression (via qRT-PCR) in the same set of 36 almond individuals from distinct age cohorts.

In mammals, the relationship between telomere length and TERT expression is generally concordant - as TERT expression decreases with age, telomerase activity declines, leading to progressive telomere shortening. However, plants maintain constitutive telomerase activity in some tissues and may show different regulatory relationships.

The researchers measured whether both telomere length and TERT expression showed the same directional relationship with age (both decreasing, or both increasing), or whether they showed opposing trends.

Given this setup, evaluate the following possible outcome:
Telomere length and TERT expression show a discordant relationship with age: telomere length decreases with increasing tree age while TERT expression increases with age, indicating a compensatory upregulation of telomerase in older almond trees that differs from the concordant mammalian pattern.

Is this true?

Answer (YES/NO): NO